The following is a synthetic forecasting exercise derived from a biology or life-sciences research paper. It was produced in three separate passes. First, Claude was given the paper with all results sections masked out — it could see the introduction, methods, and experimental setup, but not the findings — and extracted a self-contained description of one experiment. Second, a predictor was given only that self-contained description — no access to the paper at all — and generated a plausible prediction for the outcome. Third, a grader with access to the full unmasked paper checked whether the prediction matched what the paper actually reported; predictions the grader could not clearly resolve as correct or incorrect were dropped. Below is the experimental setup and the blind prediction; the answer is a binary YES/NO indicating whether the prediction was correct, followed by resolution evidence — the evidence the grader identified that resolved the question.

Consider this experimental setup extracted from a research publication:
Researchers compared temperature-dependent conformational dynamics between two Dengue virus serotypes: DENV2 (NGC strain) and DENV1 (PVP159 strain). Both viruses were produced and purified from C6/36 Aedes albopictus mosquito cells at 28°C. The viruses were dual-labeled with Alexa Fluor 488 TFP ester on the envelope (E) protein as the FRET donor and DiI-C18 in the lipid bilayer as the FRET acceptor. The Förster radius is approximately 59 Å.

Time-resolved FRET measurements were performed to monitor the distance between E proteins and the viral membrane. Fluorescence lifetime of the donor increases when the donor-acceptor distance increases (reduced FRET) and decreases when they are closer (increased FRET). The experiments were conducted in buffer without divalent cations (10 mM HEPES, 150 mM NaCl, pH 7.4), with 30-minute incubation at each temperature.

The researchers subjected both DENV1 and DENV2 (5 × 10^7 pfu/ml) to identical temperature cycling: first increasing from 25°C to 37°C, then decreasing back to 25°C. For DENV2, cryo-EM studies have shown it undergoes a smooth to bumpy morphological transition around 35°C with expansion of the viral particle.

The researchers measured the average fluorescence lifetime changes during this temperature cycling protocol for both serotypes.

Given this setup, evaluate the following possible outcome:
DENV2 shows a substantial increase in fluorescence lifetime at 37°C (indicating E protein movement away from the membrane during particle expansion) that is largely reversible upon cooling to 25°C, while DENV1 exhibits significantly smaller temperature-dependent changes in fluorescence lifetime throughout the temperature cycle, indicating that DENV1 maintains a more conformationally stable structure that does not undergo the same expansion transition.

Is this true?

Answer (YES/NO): NO